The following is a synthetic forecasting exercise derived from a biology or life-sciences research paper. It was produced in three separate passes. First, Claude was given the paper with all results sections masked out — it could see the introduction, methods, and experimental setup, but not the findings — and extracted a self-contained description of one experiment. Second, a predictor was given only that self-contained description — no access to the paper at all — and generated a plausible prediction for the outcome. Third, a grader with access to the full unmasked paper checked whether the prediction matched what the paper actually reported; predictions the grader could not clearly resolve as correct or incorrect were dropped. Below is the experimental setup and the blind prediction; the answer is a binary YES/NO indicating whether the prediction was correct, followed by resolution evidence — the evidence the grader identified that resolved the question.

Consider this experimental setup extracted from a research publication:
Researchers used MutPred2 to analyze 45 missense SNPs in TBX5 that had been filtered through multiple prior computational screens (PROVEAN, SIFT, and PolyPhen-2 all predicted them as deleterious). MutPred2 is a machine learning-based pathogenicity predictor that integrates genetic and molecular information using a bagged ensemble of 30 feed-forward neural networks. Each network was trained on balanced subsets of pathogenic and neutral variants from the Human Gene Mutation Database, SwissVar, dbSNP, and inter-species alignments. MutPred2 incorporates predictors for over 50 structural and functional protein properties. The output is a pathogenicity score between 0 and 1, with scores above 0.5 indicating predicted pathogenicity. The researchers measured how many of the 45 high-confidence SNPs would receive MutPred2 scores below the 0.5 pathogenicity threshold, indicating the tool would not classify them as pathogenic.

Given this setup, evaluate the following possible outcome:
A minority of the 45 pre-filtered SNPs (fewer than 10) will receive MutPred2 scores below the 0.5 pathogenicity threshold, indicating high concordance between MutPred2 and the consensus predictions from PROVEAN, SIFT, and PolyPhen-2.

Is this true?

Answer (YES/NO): YES